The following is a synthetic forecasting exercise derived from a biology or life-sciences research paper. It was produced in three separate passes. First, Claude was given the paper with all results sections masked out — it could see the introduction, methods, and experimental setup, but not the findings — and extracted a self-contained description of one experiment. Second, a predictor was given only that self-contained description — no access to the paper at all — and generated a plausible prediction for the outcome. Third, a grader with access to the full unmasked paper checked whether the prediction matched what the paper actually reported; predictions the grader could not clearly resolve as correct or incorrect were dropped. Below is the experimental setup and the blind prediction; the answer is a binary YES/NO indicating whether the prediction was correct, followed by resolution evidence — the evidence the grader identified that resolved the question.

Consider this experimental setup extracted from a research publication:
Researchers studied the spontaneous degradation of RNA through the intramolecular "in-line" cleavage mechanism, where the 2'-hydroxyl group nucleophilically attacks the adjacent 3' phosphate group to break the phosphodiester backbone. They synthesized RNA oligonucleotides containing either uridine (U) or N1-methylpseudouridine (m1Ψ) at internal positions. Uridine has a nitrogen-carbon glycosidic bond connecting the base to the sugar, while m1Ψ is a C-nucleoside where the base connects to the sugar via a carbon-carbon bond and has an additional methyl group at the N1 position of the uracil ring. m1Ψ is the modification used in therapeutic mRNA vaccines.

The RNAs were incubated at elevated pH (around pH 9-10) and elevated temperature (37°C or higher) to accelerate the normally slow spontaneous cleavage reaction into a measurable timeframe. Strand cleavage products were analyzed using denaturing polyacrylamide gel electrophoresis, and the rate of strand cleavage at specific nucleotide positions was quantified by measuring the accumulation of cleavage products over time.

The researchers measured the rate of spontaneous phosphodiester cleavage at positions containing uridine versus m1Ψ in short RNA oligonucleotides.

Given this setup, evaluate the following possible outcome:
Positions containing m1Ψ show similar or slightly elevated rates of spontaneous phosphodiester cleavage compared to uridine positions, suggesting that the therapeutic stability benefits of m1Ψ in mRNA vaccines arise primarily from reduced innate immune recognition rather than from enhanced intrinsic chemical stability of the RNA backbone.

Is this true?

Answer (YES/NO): NO